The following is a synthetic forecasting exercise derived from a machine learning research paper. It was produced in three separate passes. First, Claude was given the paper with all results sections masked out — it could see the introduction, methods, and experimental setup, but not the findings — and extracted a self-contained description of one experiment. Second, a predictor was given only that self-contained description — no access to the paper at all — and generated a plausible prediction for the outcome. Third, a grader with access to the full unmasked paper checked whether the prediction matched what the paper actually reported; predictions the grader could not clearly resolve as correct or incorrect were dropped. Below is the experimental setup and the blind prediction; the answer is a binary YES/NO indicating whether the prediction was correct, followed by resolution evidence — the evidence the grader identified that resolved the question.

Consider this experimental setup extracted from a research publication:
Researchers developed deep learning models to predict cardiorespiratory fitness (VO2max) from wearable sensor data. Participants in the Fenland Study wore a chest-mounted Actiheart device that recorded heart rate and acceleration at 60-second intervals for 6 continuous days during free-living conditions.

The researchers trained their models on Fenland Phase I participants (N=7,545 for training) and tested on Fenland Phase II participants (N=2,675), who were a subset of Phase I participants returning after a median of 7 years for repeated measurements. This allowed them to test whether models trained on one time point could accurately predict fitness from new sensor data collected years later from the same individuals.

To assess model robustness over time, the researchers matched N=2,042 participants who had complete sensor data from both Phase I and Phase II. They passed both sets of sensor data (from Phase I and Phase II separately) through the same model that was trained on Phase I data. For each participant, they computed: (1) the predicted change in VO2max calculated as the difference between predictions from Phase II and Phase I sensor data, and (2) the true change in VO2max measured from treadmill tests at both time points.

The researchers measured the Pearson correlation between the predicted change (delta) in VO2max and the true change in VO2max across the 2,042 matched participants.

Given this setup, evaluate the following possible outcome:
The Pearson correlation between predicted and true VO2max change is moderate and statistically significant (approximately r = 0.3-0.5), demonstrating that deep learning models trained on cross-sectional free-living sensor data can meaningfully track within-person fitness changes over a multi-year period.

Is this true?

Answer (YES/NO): NO